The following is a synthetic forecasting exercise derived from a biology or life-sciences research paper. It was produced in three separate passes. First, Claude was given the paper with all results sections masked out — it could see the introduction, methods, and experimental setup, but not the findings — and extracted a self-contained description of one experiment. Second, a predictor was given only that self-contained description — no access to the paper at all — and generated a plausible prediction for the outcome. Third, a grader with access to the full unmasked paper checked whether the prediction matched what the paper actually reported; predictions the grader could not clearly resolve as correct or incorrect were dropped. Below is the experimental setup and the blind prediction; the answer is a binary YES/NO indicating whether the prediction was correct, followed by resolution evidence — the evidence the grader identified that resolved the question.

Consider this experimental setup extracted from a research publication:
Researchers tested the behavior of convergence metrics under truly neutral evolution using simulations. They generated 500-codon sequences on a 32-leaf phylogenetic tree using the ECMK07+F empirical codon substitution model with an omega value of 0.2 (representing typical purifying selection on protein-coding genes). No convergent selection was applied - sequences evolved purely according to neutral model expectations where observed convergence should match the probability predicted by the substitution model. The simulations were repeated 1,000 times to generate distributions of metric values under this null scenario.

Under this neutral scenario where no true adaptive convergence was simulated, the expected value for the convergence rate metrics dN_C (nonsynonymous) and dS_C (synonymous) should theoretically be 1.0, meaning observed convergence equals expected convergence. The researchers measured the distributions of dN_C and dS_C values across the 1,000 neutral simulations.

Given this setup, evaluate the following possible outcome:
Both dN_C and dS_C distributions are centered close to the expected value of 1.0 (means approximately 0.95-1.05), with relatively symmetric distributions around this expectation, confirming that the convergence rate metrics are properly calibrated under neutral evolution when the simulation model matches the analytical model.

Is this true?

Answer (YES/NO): NO